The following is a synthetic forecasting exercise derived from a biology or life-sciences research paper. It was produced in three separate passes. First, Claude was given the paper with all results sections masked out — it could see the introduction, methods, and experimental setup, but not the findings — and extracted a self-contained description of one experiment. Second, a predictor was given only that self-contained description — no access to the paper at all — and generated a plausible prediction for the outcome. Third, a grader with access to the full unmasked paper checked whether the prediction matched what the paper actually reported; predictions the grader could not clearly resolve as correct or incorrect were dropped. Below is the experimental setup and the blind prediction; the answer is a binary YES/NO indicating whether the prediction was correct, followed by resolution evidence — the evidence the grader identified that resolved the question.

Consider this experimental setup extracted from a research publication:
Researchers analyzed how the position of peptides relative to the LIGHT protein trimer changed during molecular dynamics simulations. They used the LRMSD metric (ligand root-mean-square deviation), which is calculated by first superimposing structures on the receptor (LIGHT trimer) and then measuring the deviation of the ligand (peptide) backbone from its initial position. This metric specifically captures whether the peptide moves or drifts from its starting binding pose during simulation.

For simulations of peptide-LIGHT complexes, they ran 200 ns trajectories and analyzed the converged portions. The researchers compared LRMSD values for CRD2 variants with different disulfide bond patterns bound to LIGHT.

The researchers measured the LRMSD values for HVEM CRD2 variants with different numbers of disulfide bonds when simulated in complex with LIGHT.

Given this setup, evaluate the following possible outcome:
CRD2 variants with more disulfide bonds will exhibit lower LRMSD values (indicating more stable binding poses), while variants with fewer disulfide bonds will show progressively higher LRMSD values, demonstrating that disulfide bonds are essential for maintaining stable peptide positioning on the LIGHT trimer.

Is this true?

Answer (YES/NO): NO